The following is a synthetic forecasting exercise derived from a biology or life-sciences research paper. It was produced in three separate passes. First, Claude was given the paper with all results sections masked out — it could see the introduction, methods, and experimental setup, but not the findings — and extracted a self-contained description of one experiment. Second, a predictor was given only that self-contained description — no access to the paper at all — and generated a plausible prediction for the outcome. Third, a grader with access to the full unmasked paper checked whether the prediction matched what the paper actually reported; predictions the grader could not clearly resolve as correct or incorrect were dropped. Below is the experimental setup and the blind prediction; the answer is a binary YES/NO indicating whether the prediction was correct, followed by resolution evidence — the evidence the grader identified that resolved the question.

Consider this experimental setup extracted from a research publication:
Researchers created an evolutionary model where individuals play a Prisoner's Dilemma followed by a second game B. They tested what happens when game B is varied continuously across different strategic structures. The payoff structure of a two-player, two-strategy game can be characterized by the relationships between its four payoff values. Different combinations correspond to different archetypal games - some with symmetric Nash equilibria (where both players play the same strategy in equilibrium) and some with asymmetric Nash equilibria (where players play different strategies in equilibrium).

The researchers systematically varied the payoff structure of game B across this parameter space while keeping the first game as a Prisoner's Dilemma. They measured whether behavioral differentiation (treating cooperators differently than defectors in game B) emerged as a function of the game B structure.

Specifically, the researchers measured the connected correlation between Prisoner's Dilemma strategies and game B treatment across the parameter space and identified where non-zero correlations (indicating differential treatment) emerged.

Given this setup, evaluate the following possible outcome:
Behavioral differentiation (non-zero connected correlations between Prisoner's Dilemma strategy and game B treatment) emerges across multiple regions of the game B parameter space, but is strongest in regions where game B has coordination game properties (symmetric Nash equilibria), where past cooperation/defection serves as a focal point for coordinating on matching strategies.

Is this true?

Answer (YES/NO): NO